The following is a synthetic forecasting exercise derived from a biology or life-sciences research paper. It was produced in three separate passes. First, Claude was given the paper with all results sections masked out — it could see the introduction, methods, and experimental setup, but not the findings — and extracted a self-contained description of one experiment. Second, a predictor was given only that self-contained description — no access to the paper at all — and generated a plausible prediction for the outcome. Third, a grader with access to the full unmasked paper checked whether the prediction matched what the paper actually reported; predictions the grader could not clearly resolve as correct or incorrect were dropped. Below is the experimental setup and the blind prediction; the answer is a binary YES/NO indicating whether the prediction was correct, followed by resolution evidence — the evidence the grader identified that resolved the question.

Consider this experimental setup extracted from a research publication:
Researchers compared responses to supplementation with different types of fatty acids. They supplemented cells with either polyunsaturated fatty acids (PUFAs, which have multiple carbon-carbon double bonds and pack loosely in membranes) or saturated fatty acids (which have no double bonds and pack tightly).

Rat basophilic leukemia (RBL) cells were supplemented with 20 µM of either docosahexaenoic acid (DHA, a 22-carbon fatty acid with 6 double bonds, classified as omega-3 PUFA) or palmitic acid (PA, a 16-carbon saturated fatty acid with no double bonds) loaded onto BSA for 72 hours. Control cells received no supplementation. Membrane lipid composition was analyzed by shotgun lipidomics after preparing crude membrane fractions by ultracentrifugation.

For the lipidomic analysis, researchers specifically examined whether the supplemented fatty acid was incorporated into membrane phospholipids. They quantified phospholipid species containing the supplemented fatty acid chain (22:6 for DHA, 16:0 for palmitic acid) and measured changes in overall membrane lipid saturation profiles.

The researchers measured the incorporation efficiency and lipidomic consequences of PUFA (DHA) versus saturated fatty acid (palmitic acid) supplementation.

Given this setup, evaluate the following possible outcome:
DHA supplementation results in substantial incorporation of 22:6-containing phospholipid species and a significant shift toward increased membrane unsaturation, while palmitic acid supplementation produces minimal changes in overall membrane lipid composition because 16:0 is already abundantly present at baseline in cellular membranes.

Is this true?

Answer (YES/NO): YES